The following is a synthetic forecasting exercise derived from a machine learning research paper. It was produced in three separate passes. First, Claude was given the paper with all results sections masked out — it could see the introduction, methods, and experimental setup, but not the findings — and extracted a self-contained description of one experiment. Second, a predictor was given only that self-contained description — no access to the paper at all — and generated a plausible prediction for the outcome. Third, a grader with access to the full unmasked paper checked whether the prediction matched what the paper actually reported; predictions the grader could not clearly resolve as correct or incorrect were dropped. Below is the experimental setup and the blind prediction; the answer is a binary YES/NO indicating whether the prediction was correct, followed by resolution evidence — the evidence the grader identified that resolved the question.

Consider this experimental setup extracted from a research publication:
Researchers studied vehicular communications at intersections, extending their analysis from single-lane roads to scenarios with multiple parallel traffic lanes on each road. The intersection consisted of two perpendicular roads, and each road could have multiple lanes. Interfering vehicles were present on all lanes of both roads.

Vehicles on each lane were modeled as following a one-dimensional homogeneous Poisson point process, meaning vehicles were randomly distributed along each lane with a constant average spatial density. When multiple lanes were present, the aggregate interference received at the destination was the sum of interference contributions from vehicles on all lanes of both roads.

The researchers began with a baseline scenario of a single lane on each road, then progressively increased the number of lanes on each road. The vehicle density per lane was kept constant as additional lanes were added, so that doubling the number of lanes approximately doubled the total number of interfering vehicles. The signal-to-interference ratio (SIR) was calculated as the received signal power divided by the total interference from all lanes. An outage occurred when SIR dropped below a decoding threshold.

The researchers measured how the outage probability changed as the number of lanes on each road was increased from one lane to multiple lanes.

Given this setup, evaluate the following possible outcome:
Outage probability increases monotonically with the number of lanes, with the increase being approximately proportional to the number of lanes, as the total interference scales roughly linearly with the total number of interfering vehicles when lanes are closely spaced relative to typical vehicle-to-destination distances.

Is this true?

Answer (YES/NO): YES